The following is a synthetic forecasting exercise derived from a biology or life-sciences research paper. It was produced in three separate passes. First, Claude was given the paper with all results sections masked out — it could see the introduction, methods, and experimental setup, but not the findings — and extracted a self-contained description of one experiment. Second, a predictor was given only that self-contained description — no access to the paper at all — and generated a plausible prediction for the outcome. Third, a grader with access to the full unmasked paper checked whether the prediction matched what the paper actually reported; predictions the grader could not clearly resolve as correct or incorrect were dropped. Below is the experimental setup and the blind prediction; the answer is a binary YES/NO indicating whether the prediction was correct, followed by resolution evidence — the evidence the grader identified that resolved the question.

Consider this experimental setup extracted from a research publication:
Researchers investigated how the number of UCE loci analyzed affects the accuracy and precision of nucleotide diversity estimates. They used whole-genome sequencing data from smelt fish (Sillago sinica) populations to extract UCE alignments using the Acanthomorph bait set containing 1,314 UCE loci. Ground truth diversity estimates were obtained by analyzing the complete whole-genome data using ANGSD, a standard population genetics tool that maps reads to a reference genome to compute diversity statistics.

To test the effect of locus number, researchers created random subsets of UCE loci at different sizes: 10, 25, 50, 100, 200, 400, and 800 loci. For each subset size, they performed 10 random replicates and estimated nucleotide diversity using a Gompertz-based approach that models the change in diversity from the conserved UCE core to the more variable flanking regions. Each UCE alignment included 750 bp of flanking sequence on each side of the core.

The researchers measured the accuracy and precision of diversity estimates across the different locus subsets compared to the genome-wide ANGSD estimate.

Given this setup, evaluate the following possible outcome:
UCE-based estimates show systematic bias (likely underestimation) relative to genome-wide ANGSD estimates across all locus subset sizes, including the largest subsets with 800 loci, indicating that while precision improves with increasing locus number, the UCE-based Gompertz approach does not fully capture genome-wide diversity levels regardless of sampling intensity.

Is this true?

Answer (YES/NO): NO